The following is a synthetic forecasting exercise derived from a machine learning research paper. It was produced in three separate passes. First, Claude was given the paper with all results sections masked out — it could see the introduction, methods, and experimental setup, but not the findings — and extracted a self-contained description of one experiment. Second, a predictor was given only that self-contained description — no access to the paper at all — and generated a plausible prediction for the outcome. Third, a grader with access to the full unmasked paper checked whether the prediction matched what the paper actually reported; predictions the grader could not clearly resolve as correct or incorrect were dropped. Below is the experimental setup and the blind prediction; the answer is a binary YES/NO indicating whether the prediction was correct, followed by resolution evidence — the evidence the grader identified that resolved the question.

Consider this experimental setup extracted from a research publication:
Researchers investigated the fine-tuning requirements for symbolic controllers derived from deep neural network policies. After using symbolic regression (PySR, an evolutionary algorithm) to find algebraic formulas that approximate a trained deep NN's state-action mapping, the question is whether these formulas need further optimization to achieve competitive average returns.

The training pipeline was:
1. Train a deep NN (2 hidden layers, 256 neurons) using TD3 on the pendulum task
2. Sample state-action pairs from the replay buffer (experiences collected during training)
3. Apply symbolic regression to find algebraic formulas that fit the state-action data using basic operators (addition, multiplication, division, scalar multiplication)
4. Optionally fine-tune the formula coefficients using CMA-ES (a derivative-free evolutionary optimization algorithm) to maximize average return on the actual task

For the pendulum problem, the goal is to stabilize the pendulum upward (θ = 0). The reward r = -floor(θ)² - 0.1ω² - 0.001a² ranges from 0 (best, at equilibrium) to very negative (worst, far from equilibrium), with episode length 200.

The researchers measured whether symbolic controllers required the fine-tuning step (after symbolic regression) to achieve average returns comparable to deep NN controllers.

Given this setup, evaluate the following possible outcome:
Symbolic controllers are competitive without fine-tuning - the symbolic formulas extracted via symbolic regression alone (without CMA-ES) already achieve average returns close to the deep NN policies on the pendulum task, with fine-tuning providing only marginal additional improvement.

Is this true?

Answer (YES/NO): NO